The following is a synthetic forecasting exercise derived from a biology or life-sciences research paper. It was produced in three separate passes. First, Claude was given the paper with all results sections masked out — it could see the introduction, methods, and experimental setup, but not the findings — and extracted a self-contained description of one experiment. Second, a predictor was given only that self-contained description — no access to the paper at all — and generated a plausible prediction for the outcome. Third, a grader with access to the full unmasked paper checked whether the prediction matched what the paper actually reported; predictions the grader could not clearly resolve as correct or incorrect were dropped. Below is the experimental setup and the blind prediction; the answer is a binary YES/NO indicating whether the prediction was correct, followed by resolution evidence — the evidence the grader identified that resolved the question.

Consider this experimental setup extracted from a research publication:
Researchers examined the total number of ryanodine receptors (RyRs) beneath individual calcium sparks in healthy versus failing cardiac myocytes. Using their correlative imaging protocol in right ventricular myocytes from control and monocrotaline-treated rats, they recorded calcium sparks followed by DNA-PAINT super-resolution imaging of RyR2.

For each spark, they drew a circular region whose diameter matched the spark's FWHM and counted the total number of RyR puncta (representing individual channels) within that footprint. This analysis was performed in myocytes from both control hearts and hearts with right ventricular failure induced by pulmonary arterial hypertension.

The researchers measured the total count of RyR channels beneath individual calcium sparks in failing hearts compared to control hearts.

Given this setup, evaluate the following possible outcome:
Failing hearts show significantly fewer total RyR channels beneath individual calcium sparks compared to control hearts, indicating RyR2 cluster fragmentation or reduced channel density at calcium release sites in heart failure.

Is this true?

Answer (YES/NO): NO